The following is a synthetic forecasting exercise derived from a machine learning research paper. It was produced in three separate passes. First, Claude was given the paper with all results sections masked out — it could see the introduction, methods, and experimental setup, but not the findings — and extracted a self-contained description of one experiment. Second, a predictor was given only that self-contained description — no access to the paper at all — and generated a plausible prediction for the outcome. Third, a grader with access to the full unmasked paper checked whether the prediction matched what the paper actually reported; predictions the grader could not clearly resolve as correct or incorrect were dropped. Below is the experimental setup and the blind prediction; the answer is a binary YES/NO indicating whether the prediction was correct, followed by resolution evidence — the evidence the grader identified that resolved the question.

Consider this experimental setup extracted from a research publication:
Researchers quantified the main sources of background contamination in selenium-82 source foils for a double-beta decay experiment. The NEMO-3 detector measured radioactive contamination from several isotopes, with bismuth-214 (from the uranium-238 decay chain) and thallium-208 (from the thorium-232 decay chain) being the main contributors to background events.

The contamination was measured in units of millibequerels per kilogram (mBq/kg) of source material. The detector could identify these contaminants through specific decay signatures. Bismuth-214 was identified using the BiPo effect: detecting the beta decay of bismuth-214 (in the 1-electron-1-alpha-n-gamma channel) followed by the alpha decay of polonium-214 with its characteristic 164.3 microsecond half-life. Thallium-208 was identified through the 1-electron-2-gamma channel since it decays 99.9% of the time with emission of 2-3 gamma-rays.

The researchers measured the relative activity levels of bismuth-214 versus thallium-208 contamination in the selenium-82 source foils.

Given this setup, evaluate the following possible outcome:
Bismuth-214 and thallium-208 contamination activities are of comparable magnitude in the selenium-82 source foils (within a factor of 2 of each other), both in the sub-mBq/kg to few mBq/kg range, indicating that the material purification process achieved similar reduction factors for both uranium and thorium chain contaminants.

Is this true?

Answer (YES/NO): NO